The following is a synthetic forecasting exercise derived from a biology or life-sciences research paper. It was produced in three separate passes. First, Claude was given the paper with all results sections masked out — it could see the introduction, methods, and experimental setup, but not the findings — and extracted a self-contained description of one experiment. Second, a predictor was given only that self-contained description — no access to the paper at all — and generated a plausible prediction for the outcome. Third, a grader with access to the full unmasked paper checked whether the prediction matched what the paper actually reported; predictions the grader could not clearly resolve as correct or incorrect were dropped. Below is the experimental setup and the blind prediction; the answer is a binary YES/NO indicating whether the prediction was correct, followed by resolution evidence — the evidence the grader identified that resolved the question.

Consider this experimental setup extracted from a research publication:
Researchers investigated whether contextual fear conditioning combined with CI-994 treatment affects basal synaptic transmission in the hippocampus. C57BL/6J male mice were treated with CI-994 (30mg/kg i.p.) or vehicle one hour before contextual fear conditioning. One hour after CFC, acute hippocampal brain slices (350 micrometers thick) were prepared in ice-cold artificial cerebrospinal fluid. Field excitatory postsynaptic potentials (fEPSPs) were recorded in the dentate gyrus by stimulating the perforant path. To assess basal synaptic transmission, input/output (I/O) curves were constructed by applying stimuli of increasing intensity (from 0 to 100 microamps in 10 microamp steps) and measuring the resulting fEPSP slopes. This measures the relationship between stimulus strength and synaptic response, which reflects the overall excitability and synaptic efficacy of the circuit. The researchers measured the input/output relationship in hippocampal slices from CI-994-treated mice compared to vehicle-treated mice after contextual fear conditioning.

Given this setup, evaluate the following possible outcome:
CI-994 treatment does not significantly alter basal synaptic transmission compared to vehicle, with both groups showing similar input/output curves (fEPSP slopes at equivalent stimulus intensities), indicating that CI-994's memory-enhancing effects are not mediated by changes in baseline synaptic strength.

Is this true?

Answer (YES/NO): YES